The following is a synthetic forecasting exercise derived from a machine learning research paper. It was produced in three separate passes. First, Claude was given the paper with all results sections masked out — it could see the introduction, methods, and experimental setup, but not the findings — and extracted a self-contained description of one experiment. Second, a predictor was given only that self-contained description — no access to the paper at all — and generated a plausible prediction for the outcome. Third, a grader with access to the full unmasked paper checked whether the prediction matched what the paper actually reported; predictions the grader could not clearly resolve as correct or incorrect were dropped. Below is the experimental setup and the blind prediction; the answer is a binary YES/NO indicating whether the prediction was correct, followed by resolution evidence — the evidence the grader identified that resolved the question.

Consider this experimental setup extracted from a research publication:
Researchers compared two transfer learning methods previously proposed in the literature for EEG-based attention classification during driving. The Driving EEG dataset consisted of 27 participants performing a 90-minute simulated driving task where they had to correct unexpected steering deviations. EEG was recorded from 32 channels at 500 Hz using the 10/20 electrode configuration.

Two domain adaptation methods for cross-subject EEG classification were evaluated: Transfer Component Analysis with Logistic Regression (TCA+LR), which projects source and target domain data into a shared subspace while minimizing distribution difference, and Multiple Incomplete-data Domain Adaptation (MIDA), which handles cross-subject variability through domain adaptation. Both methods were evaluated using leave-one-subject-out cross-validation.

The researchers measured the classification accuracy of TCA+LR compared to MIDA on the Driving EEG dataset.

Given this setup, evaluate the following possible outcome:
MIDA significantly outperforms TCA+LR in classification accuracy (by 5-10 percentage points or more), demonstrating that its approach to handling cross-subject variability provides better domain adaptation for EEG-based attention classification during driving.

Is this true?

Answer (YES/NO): NO